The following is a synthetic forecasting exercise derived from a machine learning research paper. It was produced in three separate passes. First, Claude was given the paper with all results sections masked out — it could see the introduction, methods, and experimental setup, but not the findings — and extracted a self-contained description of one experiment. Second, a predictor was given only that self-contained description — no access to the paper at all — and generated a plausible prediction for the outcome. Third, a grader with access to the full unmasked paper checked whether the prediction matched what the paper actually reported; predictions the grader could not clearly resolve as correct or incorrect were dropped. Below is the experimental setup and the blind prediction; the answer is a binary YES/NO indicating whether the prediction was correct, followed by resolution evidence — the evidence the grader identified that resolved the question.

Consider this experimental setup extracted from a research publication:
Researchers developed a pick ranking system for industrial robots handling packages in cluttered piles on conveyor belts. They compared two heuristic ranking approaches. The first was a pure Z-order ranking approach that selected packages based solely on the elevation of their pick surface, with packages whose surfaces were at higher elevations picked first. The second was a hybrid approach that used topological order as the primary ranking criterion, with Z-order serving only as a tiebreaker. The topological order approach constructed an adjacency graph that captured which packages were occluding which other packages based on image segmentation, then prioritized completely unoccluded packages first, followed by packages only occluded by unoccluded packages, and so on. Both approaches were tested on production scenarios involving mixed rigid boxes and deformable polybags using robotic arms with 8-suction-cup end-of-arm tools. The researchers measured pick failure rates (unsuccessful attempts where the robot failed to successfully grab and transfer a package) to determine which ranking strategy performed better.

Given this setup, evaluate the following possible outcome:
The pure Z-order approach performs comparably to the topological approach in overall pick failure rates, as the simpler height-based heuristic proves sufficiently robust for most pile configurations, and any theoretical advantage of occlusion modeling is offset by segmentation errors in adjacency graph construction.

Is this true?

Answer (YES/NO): YES